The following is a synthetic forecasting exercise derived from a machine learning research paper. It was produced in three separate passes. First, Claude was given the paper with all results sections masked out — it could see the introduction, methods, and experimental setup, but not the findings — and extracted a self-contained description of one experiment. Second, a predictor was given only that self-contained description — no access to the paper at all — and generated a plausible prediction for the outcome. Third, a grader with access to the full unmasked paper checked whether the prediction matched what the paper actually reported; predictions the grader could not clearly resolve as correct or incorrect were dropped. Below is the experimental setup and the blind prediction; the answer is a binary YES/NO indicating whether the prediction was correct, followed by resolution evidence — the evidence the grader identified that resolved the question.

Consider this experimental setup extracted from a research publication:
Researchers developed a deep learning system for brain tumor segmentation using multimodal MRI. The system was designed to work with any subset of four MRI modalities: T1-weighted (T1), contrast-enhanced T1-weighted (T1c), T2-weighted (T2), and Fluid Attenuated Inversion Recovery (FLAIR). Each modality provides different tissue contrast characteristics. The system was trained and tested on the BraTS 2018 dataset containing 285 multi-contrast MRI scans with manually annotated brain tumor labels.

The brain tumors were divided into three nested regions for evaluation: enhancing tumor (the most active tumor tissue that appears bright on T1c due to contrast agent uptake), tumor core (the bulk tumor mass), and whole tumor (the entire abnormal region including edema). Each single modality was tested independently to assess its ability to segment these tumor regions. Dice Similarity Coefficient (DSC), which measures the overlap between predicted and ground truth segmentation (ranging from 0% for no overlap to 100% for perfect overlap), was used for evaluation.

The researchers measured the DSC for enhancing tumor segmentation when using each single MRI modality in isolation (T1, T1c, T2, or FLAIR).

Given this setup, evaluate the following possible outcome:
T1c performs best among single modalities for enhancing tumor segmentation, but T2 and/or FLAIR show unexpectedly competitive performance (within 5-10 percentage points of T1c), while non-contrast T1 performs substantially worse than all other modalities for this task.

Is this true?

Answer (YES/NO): NO